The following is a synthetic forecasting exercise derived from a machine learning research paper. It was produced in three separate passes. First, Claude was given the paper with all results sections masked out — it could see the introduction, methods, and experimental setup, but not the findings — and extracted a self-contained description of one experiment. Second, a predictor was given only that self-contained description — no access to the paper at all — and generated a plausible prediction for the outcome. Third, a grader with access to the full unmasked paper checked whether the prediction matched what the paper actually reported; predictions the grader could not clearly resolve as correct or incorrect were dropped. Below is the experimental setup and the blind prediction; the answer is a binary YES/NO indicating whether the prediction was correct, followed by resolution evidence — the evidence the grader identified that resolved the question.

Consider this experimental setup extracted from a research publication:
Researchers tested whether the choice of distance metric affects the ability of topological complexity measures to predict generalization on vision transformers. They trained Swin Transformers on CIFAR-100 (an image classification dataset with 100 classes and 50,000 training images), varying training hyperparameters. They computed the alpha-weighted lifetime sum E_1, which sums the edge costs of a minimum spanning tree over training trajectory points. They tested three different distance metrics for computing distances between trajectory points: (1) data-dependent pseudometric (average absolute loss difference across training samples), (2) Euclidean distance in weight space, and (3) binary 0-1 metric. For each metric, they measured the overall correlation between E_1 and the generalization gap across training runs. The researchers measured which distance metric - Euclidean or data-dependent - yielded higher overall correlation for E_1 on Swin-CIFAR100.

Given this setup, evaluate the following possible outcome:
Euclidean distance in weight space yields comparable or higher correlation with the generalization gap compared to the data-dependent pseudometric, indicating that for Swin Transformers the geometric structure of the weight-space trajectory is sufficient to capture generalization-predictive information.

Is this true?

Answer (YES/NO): YES